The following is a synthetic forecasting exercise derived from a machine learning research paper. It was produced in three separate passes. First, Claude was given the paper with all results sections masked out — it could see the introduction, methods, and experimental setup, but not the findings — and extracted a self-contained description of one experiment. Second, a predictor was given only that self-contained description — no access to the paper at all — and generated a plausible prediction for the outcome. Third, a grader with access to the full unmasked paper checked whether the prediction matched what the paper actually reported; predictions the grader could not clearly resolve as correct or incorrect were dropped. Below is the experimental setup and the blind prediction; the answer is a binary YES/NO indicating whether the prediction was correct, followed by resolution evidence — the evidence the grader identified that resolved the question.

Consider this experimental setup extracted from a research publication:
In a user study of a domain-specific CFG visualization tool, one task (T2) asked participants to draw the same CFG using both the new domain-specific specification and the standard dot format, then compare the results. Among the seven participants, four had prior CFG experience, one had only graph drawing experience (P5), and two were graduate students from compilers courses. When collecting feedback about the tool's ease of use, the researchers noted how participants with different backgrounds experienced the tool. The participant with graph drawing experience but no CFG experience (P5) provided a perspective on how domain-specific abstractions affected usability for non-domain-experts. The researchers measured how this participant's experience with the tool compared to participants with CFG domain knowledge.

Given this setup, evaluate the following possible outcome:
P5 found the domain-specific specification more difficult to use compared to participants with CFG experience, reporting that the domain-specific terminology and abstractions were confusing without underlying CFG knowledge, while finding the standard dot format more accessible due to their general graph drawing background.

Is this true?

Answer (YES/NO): NO